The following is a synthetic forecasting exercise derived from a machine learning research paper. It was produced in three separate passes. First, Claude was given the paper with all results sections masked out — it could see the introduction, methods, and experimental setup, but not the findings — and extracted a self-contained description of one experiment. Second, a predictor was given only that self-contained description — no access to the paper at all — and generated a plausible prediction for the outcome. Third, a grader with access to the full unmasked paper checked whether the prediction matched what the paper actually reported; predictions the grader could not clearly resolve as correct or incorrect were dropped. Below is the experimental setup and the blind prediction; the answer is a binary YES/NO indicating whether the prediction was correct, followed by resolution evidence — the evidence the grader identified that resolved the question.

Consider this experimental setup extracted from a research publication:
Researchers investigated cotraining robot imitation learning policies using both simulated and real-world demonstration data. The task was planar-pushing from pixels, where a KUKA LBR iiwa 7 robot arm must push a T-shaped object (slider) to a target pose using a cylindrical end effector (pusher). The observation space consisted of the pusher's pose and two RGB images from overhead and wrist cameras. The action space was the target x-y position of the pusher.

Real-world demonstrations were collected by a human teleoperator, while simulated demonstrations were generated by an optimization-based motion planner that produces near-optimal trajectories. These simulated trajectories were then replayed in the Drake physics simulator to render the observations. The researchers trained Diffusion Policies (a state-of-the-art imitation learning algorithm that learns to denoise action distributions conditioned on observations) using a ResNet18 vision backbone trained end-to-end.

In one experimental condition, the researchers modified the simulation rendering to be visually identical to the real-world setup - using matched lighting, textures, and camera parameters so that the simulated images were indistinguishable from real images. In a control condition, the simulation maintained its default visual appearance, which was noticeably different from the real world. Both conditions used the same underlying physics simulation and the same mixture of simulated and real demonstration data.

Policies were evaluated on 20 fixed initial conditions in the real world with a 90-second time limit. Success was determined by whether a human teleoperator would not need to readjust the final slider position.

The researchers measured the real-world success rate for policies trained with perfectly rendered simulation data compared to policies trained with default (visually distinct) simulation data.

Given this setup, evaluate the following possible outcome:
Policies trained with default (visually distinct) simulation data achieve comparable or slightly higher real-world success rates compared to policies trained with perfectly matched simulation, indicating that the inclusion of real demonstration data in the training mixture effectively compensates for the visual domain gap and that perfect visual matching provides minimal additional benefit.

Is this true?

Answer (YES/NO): YES